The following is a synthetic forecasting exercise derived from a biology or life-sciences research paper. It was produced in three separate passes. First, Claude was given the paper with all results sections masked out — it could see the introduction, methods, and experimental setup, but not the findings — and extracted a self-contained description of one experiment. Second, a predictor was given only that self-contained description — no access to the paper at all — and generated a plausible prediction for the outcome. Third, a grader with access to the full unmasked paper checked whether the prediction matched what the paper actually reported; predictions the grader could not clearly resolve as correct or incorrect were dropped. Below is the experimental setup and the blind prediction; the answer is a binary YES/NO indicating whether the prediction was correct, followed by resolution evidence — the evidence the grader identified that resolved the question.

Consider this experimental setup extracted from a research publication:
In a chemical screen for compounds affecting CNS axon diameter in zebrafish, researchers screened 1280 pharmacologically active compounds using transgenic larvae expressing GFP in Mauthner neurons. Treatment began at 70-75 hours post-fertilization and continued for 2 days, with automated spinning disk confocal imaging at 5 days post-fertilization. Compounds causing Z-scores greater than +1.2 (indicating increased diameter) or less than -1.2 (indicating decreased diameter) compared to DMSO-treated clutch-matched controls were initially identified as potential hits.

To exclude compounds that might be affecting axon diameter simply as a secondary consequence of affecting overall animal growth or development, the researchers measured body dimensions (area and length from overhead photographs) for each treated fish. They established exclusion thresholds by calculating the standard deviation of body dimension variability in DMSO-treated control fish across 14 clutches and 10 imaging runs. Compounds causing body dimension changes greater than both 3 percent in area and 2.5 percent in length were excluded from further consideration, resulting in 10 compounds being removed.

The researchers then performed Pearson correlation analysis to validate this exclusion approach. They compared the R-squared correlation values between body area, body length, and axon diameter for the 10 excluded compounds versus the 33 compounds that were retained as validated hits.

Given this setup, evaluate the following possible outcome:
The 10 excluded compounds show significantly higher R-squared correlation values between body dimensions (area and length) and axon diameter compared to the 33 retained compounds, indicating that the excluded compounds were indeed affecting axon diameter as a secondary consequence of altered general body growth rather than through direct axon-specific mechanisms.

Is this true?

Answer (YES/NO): YES